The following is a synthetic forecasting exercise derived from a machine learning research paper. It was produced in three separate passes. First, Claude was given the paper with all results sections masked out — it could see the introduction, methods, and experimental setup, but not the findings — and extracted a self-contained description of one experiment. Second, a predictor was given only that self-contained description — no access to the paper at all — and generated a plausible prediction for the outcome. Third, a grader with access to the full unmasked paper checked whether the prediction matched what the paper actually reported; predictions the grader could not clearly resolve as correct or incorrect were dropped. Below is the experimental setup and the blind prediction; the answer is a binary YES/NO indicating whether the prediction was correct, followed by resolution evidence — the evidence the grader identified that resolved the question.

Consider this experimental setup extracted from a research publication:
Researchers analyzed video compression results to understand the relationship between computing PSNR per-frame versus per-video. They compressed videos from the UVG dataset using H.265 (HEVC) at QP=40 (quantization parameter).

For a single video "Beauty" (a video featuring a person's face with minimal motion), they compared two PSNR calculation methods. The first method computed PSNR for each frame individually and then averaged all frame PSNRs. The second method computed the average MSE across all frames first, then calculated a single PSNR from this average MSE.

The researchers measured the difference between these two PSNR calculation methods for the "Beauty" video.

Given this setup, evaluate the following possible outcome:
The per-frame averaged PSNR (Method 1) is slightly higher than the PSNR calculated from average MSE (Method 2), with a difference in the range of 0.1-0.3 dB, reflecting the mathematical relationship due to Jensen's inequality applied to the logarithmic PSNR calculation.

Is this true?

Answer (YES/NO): NO